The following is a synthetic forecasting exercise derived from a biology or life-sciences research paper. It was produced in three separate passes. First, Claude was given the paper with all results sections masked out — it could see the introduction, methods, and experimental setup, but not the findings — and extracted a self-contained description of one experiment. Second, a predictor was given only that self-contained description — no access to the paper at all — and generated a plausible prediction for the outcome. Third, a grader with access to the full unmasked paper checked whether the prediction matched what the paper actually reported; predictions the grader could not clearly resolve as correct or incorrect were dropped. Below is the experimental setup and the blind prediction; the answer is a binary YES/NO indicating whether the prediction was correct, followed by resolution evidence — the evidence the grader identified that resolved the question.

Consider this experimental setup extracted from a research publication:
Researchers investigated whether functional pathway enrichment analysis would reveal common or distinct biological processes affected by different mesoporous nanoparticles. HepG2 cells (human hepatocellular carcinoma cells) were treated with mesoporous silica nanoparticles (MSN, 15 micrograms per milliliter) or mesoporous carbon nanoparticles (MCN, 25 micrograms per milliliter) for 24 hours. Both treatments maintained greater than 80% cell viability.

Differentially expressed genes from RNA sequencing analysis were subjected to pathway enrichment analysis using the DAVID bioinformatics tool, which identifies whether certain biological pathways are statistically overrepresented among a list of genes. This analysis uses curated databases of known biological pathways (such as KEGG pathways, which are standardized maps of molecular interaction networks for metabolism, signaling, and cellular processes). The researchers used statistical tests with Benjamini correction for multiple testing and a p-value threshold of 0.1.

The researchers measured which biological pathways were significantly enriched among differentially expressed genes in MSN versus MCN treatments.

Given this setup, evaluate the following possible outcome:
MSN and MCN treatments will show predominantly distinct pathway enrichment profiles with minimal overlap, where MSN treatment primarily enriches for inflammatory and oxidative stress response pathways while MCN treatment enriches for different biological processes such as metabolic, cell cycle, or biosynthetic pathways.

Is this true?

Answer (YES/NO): NO